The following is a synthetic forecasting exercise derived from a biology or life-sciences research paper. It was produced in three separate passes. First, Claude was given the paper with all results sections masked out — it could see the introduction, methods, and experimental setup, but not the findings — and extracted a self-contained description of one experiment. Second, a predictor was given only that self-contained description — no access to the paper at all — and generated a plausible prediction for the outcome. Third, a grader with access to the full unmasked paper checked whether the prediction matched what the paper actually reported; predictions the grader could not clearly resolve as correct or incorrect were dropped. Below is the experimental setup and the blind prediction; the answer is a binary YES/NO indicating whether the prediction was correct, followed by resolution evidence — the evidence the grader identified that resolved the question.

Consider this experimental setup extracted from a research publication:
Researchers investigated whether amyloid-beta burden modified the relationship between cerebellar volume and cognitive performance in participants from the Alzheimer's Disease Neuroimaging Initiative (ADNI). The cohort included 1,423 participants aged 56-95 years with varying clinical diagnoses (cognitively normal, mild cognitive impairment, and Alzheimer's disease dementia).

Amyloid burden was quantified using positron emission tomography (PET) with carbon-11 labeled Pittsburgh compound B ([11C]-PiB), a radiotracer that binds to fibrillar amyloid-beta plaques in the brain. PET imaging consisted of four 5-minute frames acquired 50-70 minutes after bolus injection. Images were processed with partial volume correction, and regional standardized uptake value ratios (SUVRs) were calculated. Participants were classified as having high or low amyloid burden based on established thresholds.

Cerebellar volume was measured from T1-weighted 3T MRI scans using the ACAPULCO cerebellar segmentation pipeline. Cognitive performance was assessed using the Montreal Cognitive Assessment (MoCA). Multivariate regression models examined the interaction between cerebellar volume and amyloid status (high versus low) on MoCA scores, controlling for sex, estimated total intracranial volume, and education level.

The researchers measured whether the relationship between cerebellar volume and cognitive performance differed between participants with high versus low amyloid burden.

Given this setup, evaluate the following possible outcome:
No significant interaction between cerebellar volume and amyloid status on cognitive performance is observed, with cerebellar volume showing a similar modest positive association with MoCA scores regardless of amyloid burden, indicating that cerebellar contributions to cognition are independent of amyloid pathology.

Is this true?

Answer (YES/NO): NO